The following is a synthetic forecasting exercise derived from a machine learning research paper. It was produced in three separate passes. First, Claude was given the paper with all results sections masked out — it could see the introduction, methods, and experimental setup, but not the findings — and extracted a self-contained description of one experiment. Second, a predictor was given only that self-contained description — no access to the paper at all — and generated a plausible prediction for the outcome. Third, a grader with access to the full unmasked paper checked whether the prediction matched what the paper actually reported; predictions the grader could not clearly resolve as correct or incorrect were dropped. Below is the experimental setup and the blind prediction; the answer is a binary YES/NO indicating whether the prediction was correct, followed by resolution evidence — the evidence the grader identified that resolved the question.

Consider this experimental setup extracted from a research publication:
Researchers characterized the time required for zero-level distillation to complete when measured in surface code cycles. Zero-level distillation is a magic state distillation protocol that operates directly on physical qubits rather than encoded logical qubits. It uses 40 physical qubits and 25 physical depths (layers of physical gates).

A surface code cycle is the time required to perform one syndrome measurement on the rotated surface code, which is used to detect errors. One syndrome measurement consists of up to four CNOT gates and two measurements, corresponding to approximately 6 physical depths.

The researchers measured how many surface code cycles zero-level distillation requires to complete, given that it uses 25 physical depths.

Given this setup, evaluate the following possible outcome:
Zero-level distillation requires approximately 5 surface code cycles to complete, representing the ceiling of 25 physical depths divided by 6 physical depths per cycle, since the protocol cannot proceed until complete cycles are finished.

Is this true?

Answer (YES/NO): YES